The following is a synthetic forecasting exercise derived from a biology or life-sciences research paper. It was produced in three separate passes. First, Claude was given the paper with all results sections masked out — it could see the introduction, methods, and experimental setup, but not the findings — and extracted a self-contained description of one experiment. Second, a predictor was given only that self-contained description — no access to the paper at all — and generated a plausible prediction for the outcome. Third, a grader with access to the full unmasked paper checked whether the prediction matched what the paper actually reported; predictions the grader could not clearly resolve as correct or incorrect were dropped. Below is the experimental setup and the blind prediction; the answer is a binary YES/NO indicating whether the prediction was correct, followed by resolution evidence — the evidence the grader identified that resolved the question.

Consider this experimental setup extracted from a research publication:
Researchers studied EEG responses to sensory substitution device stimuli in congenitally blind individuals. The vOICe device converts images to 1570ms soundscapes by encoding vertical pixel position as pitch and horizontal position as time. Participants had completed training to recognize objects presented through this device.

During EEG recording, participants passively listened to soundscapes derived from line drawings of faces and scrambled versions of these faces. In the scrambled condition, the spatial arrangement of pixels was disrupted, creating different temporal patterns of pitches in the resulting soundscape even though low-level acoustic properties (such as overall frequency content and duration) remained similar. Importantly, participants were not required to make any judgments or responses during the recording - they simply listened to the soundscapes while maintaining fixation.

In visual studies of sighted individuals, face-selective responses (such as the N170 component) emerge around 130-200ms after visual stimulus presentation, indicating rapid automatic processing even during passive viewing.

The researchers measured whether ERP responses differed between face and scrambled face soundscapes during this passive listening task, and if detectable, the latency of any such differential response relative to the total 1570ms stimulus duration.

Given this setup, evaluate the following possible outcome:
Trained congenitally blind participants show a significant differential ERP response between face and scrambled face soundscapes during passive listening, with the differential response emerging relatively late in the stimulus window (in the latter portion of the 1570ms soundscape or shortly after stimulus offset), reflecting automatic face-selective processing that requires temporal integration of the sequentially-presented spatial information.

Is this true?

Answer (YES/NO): NO